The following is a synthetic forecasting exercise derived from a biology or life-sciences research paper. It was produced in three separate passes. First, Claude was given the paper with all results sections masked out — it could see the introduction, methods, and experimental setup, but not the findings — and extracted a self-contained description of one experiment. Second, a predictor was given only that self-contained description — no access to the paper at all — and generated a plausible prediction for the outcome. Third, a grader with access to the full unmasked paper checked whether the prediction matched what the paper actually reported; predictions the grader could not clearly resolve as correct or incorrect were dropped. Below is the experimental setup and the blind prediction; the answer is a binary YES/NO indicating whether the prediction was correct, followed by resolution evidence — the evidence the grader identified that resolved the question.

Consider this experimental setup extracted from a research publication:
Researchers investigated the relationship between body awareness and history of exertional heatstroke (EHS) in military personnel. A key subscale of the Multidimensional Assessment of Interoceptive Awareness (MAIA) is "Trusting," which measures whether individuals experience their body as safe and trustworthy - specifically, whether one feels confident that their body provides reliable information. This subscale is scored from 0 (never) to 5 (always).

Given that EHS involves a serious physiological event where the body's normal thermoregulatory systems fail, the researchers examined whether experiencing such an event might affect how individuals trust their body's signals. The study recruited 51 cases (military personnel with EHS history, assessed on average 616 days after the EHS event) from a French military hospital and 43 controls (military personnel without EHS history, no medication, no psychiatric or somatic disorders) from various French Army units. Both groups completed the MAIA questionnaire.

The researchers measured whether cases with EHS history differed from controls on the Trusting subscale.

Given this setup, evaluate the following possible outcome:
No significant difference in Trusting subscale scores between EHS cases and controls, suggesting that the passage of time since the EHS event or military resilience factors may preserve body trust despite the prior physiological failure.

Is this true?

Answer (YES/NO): YES